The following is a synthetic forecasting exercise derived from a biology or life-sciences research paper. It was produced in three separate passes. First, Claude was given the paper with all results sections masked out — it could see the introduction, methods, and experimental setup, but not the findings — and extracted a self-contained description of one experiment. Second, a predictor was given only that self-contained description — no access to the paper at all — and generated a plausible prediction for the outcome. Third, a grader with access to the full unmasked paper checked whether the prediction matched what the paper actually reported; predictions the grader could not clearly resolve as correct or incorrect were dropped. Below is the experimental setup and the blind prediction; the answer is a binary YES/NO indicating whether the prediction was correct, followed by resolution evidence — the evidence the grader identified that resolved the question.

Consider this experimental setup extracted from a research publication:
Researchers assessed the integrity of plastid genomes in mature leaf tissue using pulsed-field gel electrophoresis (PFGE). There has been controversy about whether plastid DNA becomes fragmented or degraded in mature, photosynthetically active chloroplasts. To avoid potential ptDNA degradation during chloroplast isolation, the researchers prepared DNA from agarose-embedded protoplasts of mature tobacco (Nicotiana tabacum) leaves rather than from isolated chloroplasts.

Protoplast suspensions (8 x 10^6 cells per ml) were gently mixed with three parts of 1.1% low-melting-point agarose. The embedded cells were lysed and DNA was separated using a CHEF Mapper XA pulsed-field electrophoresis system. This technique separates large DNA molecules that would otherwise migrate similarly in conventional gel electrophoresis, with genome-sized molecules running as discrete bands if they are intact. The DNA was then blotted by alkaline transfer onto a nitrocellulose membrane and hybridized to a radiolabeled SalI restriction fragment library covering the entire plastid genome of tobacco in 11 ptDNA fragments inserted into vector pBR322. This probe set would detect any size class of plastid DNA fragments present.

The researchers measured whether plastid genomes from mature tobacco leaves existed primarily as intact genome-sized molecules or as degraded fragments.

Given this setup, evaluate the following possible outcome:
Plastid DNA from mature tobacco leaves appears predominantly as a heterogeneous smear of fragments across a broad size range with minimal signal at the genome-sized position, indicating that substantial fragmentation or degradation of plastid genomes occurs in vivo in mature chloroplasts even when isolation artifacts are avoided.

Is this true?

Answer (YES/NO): NO